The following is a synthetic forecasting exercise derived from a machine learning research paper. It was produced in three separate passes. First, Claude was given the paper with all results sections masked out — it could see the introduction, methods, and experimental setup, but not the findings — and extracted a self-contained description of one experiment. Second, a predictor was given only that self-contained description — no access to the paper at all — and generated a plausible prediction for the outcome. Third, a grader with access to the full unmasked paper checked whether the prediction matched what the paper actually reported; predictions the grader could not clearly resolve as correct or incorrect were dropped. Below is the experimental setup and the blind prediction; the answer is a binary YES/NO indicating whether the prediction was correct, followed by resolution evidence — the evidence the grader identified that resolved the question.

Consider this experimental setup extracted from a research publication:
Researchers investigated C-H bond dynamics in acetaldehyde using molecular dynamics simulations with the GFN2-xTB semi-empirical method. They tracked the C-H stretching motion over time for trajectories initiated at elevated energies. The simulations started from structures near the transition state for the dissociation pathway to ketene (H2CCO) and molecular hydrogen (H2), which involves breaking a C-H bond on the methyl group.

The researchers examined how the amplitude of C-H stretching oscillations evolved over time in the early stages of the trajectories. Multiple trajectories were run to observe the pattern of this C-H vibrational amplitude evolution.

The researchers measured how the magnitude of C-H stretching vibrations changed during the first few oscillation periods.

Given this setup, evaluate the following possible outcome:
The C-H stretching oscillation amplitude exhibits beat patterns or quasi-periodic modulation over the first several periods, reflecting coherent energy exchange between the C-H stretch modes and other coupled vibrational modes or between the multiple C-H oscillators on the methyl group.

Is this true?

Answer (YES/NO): NO